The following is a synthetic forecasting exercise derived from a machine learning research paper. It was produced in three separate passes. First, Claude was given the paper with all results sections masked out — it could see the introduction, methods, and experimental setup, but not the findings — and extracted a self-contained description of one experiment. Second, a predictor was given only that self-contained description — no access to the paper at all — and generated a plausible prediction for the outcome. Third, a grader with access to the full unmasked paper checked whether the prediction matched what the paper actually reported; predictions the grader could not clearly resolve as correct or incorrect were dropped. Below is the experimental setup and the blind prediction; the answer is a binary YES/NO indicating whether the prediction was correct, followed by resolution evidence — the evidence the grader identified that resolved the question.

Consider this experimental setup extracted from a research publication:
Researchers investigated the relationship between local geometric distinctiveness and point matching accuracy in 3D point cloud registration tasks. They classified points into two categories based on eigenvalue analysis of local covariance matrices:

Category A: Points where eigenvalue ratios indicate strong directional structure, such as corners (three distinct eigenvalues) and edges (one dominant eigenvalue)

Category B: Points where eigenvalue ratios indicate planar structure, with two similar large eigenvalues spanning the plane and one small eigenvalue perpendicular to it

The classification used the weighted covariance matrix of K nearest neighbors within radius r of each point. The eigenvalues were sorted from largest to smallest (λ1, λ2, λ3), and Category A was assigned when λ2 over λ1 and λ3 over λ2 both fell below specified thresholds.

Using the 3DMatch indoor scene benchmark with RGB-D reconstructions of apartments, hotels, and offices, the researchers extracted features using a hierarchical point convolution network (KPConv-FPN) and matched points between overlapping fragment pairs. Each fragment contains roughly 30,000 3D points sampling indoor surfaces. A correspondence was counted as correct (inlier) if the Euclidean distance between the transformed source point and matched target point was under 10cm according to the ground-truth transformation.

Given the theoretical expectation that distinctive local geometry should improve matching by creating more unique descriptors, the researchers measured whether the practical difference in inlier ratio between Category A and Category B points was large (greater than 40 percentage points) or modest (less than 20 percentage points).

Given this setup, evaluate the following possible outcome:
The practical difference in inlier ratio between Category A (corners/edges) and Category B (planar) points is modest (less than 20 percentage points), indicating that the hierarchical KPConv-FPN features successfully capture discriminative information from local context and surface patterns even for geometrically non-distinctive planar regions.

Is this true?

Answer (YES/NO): NO